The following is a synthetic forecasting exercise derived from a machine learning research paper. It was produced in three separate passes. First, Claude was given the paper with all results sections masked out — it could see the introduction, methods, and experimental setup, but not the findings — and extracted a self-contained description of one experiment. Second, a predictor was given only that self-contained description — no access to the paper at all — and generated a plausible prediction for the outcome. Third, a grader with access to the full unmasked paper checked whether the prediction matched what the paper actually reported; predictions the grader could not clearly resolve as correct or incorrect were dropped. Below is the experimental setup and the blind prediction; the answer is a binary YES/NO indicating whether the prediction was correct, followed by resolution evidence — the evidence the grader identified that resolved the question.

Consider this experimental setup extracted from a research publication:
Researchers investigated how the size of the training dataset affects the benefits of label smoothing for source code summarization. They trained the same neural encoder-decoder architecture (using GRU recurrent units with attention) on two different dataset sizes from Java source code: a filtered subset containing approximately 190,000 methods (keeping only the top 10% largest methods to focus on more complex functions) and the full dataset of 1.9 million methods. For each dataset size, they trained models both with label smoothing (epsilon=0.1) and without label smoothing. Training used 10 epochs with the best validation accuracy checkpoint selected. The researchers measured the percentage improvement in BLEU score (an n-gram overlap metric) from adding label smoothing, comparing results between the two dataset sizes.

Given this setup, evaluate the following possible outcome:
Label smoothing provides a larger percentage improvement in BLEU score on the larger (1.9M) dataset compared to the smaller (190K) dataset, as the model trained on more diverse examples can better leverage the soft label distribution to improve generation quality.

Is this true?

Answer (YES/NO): NO